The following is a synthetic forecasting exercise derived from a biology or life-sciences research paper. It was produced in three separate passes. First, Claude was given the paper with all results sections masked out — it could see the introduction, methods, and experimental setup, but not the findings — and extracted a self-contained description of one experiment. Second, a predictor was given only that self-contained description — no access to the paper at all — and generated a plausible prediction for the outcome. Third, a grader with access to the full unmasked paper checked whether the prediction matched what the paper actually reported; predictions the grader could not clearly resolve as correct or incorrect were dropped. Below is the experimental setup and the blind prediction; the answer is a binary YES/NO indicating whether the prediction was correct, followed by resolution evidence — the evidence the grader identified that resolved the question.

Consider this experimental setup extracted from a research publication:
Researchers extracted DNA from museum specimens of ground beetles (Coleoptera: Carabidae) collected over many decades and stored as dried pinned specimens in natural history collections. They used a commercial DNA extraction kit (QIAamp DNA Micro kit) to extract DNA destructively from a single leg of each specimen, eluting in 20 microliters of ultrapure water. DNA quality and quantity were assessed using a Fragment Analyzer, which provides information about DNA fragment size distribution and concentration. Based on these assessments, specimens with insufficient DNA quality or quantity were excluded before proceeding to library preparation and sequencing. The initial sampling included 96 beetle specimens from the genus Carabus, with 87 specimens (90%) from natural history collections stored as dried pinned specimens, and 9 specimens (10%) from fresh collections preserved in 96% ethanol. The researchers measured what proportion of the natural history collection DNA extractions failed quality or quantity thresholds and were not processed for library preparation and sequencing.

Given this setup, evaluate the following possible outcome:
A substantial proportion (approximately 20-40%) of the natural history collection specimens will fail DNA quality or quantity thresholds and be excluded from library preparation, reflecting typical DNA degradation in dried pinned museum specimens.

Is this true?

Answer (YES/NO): YES